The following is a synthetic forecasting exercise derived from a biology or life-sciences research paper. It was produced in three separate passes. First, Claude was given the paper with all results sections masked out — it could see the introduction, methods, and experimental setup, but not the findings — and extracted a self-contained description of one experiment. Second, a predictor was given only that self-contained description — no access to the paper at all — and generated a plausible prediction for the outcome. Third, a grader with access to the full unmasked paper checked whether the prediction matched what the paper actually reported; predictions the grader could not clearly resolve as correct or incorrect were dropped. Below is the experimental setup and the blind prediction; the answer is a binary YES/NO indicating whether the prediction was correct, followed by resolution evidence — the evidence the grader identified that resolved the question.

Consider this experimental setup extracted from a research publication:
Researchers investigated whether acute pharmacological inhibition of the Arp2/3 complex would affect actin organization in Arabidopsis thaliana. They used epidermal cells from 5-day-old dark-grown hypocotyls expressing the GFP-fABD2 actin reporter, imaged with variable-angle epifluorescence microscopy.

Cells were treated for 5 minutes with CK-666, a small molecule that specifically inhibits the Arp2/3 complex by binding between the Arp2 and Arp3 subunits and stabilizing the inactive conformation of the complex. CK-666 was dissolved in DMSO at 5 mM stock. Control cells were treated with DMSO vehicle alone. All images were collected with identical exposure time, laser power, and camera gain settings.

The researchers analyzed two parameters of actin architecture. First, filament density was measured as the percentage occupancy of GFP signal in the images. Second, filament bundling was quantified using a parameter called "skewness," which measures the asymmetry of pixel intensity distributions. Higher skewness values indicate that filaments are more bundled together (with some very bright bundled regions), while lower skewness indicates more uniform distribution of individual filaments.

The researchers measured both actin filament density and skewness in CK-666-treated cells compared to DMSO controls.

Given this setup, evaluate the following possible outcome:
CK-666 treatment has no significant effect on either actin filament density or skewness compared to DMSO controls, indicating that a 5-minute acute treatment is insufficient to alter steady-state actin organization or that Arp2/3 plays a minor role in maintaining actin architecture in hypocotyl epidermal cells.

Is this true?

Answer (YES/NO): NO